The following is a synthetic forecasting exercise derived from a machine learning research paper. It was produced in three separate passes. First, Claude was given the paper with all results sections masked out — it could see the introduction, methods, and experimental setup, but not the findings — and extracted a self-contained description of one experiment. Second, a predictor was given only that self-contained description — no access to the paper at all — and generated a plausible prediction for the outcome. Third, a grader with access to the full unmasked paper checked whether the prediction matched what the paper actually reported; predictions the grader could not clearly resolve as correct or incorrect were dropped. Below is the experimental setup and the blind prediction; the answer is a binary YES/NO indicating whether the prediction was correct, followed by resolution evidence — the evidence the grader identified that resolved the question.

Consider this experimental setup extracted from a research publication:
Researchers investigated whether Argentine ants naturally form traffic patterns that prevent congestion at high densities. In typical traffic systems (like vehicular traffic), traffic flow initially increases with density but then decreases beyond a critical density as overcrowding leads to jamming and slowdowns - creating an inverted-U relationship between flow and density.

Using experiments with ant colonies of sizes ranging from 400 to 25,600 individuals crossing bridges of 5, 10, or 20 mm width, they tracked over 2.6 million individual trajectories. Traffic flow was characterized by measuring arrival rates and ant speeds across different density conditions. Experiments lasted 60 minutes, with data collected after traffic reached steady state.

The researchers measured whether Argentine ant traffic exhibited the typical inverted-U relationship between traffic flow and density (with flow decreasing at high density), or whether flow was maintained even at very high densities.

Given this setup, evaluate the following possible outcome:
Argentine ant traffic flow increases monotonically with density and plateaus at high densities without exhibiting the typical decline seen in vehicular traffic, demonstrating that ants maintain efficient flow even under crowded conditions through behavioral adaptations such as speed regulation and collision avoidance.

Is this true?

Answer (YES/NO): YES